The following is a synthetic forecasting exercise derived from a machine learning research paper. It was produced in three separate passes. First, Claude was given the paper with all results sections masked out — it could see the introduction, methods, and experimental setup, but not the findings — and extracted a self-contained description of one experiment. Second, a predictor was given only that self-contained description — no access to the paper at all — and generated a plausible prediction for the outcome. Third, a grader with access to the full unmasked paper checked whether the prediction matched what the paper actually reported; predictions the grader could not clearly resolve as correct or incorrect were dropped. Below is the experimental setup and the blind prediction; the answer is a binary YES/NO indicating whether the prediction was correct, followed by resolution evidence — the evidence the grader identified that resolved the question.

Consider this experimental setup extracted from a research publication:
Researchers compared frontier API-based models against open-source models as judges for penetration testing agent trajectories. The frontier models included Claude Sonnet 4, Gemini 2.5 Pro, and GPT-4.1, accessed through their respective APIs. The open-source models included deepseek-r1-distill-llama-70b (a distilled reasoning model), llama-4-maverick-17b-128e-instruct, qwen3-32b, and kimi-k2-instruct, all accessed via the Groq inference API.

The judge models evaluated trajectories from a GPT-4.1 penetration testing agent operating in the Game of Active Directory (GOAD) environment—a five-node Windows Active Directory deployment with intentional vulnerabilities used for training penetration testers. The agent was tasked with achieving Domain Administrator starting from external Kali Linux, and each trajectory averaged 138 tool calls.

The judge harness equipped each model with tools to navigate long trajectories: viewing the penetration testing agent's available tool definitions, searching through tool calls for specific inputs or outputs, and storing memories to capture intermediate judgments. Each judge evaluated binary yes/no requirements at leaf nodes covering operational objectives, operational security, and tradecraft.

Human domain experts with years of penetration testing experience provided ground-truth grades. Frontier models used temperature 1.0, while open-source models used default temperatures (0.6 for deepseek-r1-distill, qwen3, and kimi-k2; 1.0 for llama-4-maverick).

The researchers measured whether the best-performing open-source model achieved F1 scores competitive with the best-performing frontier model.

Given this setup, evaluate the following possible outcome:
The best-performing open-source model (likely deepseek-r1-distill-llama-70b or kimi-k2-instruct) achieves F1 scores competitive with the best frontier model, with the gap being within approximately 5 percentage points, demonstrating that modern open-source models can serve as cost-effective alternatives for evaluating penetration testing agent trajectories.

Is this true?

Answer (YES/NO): YES